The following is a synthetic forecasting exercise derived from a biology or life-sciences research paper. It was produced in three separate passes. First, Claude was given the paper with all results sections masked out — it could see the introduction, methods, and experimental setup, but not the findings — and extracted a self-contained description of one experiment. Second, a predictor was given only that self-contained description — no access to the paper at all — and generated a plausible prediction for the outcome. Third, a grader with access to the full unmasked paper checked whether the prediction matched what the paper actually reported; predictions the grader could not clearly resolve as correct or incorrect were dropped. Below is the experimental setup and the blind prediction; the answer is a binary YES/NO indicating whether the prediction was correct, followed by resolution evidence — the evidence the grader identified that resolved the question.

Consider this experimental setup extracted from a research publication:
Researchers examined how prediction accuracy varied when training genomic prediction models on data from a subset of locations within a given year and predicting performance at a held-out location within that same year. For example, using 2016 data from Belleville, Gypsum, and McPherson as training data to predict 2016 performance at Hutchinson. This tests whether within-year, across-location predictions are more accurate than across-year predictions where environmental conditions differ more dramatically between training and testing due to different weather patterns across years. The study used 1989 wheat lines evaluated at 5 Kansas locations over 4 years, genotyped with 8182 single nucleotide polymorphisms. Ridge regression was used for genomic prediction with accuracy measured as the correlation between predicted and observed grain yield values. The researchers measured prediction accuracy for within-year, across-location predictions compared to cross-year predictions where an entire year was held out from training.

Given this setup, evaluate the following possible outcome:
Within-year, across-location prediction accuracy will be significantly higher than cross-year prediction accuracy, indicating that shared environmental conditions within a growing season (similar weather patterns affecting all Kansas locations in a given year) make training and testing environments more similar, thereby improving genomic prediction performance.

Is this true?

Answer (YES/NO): YES